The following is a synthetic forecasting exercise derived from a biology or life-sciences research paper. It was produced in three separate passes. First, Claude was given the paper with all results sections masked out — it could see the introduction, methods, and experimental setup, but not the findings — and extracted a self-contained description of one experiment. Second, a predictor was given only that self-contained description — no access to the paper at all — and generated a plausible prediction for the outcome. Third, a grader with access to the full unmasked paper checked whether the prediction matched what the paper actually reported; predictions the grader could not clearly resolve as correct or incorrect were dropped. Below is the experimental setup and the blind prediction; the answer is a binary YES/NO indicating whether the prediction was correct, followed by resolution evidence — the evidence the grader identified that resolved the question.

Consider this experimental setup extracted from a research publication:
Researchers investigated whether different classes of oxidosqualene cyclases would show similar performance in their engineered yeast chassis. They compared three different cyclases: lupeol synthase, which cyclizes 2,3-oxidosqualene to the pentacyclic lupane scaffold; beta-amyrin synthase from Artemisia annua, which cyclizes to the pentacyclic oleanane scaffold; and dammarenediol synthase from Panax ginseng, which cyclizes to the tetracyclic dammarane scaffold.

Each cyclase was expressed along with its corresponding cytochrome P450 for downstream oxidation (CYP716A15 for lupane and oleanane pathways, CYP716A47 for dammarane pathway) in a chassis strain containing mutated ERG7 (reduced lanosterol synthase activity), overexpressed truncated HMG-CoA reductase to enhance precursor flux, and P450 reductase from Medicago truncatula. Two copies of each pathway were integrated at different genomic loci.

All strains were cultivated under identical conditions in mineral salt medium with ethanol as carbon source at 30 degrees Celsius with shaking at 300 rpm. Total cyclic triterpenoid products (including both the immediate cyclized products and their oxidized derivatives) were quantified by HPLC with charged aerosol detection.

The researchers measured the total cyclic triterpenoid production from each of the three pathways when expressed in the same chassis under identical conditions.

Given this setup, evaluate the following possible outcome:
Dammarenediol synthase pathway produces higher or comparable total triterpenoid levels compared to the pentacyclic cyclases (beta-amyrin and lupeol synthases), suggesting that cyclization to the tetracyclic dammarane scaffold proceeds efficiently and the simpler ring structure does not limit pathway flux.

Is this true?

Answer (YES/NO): YES